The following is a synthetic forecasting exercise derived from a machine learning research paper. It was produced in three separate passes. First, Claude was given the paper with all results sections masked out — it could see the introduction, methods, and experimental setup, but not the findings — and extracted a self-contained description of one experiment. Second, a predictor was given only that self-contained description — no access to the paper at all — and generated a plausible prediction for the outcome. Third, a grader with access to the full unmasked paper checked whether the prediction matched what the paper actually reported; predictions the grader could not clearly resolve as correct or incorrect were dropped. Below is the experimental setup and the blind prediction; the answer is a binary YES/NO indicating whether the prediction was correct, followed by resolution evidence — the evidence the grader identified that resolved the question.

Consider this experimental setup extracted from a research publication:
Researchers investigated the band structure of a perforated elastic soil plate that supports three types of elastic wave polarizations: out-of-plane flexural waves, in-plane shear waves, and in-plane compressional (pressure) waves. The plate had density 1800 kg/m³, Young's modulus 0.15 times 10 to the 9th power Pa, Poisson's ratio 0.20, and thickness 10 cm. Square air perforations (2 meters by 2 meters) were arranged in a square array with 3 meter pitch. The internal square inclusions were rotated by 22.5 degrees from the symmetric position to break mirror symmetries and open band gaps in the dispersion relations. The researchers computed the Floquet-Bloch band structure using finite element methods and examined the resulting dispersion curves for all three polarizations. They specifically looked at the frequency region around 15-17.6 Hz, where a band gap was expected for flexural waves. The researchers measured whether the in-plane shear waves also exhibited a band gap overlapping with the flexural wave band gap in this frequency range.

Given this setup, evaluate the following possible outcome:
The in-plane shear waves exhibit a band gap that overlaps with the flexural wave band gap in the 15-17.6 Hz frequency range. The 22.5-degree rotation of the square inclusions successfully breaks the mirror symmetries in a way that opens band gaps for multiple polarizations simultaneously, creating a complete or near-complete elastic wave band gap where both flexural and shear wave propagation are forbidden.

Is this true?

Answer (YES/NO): YES